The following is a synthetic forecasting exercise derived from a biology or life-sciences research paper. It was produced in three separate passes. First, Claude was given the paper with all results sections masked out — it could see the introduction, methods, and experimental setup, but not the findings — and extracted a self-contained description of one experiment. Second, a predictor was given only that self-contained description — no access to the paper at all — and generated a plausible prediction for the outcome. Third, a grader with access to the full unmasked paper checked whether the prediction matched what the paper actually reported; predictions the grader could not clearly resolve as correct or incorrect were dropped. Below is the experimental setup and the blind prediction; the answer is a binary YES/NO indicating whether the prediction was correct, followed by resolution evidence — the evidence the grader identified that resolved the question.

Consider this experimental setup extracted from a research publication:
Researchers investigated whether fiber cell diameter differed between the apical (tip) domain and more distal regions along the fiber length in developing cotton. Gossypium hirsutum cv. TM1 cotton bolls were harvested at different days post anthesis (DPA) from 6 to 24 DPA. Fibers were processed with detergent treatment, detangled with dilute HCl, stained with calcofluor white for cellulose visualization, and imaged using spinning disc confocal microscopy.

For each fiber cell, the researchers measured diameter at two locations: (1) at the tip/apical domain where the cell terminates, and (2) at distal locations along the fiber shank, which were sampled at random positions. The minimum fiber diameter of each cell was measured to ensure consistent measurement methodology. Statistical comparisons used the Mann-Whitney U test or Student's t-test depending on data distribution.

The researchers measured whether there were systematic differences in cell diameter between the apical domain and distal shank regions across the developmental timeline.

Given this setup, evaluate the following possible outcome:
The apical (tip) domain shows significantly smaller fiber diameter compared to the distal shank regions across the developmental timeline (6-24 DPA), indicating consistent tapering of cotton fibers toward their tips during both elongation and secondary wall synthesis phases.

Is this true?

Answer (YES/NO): NO